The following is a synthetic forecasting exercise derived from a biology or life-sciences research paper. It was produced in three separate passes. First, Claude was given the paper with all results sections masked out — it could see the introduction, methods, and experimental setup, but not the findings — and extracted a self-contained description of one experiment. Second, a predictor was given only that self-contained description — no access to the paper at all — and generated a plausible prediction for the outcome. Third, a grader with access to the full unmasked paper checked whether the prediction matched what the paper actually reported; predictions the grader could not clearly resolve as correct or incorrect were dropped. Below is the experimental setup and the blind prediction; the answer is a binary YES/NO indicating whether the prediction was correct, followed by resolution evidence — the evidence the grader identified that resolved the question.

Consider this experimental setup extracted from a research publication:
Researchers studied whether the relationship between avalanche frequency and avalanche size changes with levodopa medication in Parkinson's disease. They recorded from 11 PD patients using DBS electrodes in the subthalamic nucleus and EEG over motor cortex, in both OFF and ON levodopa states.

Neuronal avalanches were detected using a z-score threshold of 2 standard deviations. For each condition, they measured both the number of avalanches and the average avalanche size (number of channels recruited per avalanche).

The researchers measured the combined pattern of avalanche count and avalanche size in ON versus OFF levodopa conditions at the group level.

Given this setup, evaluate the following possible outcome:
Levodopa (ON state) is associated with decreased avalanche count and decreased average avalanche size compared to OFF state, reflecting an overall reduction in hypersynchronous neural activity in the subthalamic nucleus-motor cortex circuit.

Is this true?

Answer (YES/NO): NO